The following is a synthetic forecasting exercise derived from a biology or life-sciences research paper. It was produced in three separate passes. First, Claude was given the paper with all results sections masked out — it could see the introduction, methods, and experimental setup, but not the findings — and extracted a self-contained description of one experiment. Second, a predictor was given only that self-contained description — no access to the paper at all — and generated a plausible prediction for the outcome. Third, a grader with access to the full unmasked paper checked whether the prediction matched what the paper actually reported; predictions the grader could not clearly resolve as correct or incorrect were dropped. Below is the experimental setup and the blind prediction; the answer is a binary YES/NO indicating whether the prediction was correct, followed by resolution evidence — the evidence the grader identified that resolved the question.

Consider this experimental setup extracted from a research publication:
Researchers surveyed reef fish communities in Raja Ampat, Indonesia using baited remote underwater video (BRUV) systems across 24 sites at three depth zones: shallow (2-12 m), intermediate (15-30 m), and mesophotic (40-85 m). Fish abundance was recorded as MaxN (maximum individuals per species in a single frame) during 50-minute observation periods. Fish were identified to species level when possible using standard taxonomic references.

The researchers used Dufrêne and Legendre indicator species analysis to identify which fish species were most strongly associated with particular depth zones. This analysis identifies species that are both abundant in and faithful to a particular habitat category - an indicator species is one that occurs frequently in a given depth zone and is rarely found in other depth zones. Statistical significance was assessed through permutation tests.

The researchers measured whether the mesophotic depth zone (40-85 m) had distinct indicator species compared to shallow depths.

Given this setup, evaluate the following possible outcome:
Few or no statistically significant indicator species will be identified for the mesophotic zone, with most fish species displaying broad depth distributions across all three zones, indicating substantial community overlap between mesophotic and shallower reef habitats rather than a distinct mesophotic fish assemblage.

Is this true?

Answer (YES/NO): NO